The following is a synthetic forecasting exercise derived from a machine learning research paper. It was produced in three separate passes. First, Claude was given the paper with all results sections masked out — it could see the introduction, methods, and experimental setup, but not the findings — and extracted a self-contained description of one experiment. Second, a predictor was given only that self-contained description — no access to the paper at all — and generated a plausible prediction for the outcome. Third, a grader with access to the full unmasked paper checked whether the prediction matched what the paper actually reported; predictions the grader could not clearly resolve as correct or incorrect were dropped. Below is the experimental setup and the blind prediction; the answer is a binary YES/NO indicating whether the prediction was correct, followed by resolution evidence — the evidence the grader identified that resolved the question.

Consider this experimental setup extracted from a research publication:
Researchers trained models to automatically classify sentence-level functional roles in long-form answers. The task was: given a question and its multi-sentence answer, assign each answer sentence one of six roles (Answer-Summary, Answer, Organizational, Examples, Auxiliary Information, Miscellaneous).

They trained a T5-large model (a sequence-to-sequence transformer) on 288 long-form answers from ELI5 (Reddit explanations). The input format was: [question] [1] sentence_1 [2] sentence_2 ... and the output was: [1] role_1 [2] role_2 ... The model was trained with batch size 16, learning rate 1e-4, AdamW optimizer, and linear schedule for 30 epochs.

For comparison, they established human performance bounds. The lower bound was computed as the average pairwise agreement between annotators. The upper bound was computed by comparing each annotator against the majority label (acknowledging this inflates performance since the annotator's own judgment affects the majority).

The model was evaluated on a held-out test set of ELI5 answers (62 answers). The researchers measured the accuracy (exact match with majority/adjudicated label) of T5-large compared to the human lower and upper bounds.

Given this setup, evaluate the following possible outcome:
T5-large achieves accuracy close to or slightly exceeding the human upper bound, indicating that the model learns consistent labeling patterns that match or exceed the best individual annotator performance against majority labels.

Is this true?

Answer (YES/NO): NO